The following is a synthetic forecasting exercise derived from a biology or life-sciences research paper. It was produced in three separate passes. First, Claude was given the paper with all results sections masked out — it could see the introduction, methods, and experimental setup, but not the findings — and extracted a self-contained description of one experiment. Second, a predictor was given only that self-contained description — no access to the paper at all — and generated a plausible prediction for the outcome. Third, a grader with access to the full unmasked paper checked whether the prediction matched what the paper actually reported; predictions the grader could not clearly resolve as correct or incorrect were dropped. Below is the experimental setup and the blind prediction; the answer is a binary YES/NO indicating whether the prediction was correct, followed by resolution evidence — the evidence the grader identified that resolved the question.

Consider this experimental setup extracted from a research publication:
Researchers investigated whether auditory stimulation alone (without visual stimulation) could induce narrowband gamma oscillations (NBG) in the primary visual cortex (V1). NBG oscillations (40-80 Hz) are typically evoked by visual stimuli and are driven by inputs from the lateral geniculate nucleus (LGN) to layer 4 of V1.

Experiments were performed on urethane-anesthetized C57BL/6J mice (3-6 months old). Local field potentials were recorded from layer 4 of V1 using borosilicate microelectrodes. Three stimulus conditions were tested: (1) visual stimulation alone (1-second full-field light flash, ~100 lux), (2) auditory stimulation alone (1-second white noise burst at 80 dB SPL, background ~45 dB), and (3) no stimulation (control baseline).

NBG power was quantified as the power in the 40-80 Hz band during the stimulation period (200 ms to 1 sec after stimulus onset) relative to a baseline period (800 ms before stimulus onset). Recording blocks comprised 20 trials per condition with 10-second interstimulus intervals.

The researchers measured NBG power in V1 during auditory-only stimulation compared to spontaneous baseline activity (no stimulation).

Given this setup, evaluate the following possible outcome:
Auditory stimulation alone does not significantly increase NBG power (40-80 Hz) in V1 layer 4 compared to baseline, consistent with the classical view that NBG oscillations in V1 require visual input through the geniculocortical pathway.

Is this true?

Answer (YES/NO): YES